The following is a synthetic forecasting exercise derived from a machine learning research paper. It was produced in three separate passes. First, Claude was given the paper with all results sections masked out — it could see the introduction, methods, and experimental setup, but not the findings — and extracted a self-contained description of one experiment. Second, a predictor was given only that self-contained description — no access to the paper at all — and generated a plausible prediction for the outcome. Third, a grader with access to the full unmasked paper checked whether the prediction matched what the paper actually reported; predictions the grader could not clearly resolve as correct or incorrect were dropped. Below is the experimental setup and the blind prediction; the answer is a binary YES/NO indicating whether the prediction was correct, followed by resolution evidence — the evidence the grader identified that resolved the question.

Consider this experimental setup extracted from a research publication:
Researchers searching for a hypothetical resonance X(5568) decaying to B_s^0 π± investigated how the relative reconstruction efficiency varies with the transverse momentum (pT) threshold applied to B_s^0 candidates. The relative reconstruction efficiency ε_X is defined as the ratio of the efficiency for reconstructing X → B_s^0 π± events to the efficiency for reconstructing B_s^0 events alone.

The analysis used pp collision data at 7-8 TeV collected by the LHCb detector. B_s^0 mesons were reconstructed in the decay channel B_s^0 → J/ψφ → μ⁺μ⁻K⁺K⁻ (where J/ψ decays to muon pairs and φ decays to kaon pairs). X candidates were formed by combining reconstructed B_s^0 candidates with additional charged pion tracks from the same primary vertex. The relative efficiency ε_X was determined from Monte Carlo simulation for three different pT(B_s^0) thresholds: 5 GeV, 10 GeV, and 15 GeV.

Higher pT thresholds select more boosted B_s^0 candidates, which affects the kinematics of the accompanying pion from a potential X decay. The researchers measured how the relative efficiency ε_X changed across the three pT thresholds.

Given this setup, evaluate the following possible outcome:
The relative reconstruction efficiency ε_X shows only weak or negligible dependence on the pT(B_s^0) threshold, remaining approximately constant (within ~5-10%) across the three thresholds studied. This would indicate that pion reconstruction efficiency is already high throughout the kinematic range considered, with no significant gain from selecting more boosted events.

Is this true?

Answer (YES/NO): NO